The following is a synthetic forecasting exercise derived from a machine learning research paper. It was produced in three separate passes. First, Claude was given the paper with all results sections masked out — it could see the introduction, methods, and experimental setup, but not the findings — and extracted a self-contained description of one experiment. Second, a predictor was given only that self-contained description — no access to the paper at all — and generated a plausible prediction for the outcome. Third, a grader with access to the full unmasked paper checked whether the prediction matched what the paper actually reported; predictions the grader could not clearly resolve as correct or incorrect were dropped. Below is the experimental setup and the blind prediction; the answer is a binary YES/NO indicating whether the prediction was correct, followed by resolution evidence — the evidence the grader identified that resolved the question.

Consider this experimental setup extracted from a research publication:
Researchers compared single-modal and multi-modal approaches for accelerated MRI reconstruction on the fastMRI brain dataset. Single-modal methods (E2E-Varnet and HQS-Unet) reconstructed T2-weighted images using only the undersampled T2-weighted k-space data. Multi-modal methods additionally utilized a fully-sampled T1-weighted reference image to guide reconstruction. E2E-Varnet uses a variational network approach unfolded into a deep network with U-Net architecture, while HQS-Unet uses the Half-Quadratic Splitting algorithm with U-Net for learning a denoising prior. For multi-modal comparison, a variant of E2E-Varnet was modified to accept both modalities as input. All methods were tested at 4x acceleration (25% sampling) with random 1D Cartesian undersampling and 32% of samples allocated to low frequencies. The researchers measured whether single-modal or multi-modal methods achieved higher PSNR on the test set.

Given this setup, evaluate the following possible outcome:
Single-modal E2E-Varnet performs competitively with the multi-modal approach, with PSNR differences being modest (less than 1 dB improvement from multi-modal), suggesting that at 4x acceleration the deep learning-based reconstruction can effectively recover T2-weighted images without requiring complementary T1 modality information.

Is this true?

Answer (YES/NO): NO